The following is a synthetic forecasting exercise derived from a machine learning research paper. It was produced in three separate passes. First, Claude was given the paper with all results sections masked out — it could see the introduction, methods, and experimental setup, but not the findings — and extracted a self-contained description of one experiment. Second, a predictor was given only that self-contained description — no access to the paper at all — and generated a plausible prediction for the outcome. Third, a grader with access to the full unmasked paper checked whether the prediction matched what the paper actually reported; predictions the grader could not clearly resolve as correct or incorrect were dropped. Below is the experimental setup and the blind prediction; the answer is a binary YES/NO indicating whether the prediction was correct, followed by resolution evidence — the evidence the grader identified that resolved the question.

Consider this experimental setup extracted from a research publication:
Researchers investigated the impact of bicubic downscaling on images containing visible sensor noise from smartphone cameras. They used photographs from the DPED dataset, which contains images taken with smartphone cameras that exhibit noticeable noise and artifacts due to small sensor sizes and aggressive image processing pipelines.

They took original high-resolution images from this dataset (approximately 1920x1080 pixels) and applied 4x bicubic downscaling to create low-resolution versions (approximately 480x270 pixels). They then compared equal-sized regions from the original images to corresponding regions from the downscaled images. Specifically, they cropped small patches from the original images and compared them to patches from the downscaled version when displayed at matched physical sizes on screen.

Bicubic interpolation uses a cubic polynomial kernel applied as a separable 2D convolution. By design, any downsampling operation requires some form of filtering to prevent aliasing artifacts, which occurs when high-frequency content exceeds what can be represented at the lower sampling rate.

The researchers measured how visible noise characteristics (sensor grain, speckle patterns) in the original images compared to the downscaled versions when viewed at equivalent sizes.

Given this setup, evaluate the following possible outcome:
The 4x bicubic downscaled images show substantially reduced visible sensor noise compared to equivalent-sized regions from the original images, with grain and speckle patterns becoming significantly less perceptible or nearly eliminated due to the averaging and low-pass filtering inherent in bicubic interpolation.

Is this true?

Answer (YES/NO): YES